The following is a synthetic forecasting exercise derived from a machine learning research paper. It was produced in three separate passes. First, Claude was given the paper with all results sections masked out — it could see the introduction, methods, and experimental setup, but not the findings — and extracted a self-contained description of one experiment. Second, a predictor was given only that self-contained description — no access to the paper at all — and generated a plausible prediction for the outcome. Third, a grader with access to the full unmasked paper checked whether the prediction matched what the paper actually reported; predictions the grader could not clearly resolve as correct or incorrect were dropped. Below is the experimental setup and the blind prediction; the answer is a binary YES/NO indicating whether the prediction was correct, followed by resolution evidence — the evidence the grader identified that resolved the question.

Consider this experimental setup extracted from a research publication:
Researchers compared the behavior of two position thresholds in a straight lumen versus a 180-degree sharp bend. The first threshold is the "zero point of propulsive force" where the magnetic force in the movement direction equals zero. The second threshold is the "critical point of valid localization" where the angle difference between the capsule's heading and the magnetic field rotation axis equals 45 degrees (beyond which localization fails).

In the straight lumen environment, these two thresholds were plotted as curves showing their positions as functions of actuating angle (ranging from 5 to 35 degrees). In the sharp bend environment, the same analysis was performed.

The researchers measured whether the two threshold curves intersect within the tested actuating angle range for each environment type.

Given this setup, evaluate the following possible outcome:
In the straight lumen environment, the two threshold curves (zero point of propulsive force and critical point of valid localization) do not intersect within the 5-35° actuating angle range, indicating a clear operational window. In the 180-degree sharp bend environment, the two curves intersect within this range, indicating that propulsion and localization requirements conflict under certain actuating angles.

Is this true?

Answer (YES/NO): YES